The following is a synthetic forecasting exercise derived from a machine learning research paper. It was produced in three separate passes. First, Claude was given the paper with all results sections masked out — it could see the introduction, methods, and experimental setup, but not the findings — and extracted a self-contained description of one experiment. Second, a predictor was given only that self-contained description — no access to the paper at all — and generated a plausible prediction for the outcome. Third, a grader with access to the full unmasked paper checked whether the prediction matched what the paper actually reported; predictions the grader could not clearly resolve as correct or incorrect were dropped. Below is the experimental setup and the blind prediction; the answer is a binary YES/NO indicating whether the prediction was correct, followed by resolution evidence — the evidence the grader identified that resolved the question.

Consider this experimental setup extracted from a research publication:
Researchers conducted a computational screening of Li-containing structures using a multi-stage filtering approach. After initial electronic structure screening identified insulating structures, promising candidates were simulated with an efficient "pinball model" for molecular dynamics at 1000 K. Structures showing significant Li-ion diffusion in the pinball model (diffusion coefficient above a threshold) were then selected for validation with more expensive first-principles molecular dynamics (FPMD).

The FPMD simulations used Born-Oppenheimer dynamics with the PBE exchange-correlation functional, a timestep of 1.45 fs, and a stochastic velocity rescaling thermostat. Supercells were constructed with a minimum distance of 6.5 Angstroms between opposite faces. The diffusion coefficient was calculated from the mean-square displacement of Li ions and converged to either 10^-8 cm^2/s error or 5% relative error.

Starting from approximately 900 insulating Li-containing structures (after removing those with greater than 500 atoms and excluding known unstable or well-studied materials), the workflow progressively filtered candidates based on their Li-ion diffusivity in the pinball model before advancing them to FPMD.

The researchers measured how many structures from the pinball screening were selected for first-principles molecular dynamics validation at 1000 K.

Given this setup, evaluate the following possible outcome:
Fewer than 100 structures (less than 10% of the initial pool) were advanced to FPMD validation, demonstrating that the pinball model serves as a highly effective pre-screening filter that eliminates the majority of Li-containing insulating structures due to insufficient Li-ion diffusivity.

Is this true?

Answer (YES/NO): NO